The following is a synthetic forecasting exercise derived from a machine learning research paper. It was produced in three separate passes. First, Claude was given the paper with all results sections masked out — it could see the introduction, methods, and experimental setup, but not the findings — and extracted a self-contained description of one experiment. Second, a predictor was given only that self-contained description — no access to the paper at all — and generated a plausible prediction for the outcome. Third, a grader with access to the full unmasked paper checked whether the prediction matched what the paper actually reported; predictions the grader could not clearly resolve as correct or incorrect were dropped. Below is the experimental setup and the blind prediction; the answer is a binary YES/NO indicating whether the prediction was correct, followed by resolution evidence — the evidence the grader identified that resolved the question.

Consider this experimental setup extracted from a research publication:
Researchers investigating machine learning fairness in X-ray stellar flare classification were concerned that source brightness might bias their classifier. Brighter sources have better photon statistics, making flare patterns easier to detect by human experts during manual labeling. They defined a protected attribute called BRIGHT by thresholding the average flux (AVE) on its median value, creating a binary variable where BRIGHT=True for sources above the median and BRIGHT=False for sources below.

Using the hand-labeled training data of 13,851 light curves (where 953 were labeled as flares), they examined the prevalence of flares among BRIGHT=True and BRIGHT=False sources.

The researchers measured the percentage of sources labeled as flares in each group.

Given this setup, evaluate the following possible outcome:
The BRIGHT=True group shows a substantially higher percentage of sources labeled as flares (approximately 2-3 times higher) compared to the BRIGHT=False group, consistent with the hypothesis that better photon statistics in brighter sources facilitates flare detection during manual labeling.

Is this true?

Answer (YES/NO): NO